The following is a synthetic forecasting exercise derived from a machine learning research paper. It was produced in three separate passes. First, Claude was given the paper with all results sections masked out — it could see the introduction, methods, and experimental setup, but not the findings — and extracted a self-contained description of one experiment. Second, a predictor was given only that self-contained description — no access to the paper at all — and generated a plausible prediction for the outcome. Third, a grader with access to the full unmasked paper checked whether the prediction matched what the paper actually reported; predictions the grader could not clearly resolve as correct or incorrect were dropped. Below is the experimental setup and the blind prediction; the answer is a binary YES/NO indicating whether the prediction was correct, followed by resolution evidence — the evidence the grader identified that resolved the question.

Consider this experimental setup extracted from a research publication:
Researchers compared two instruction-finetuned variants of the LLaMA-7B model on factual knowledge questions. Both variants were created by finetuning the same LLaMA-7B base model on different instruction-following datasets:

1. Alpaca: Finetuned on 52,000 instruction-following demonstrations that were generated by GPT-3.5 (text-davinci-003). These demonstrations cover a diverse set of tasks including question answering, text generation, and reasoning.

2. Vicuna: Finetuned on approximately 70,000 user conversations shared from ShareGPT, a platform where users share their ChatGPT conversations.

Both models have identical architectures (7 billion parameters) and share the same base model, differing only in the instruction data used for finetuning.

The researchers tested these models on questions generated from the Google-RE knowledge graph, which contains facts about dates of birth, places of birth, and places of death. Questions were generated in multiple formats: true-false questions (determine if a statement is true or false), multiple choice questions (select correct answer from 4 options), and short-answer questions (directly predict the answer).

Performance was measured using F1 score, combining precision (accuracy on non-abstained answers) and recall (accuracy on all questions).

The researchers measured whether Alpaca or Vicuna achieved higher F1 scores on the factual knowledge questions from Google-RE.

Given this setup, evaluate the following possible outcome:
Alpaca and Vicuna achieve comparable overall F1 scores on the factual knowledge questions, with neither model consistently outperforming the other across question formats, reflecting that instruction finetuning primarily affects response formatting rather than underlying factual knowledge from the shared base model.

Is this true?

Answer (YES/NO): NO